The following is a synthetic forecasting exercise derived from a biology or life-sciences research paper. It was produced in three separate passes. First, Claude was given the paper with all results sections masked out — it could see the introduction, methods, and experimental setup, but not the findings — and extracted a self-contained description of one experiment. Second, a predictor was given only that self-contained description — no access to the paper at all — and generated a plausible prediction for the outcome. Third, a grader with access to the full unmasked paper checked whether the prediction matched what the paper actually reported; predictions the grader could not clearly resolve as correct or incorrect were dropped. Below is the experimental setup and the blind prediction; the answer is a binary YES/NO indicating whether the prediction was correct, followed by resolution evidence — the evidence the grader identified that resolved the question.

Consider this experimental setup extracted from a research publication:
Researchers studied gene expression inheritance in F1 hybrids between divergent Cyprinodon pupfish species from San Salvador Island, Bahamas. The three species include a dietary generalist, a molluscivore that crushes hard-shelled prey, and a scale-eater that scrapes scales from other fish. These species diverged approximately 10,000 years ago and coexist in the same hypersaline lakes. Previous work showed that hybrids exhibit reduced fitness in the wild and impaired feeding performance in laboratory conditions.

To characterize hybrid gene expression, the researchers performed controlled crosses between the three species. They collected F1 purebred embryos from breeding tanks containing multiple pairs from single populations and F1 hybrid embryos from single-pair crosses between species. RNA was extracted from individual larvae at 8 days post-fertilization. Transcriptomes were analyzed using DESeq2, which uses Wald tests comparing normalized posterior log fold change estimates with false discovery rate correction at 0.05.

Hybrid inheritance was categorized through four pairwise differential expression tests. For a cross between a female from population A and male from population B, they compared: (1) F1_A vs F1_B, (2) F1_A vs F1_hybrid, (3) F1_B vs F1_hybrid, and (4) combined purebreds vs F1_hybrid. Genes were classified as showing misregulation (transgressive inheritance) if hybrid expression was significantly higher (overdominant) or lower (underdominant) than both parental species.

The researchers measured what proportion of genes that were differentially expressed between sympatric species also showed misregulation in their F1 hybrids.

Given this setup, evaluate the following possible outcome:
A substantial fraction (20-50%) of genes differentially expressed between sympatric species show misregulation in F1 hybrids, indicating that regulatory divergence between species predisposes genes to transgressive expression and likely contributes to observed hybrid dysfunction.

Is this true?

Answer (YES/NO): NO